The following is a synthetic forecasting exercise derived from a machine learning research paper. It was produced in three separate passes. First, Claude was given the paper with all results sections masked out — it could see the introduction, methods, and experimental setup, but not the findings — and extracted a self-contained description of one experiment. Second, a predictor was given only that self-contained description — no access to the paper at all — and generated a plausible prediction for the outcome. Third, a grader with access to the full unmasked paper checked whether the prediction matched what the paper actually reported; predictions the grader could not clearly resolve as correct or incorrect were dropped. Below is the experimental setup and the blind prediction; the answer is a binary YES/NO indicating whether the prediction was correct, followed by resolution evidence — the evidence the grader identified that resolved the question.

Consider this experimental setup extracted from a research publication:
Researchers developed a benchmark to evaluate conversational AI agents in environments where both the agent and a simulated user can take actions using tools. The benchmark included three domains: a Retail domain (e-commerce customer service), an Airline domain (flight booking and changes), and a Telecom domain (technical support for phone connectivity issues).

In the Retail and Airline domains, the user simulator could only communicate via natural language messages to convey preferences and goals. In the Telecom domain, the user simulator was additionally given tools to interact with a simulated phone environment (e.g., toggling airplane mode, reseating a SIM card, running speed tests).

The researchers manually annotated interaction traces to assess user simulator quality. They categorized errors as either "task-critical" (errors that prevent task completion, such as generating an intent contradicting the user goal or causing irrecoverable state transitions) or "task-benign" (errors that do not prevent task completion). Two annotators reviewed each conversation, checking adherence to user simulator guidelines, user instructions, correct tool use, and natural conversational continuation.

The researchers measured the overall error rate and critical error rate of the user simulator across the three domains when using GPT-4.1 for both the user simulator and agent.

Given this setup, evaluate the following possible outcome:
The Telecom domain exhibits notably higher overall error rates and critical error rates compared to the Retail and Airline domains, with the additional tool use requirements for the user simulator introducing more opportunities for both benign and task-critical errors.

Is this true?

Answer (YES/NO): NO